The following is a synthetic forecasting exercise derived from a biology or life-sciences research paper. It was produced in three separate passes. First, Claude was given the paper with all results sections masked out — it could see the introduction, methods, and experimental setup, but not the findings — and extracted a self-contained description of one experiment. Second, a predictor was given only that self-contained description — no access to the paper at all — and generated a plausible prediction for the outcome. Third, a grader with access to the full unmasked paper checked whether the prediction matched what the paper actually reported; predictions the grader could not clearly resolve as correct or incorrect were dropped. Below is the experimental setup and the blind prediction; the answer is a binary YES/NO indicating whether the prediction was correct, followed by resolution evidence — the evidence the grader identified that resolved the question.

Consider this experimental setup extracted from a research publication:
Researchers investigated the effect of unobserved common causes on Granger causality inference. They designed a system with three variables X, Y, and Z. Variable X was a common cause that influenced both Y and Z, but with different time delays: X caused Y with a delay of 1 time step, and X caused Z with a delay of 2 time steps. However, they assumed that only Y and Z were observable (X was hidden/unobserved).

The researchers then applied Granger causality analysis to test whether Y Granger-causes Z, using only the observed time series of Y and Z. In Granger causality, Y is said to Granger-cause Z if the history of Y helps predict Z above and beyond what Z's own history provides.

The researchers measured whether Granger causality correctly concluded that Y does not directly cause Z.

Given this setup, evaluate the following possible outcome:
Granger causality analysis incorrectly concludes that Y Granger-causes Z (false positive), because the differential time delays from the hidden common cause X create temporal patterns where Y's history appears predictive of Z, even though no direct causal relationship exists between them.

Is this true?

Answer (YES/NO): YES